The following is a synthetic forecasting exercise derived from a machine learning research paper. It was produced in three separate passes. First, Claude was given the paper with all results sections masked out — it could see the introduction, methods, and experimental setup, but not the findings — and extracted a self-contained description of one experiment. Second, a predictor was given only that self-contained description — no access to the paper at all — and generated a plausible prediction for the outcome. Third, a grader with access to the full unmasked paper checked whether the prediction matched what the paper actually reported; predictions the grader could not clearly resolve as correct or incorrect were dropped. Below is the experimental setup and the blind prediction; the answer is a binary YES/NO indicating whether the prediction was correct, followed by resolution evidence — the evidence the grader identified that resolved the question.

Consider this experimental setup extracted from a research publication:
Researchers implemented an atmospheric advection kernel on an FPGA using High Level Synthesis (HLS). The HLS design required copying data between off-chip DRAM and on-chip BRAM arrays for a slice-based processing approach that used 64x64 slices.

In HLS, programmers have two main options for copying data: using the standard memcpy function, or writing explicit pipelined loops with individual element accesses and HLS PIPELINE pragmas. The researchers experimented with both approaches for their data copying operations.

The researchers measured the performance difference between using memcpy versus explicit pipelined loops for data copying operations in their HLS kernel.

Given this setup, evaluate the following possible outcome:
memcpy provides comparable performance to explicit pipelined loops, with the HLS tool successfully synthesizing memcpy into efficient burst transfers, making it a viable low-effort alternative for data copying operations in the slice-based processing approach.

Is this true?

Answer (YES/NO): NO